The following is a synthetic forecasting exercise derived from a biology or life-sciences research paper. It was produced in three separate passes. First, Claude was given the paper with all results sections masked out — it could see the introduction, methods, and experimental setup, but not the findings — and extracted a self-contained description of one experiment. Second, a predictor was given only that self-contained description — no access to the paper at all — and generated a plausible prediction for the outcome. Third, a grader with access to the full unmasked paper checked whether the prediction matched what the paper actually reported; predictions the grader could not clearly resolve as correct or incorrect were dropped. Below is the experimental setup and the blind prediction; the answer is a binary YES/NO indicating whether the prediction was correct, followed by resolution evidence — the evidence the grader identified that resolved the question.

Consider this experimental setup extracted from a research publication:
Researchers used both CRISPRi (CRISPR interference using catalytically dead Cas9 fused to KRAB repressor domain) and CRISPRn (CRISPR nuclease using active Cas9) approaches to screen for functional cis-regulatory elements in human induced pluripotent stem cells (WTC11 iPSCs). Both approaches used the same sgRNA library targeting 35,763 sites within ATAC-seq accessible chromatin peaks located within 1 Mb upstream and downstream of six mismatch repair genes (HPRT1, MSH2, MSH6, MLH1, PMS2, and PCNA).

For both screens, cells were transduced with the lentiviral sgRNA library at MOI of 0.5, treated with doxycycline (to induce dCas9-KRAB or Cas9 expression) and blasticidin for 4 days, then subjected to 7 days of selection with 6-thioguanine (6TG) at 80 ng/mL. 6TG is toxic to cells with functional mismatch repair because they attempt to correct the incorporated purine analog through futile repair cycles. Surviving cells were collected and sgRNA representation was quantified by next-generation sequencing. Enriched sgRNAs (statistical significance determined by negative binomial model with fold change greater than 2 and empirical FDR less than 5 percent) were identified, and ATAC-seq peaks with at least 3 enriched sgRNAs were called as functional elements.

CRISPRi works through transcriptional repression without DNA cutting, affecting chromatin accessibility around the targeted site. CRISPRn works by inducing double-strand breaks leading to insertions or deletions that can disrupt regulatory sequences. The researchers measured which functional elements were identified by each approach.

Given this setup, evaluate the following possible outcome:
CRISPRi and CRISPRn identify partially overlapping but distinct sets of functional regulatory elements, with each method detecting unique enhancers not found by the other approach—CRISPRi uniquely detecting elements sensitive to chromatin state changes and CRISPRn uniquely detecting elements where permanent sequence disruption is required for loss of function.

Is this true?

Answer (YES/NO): NO